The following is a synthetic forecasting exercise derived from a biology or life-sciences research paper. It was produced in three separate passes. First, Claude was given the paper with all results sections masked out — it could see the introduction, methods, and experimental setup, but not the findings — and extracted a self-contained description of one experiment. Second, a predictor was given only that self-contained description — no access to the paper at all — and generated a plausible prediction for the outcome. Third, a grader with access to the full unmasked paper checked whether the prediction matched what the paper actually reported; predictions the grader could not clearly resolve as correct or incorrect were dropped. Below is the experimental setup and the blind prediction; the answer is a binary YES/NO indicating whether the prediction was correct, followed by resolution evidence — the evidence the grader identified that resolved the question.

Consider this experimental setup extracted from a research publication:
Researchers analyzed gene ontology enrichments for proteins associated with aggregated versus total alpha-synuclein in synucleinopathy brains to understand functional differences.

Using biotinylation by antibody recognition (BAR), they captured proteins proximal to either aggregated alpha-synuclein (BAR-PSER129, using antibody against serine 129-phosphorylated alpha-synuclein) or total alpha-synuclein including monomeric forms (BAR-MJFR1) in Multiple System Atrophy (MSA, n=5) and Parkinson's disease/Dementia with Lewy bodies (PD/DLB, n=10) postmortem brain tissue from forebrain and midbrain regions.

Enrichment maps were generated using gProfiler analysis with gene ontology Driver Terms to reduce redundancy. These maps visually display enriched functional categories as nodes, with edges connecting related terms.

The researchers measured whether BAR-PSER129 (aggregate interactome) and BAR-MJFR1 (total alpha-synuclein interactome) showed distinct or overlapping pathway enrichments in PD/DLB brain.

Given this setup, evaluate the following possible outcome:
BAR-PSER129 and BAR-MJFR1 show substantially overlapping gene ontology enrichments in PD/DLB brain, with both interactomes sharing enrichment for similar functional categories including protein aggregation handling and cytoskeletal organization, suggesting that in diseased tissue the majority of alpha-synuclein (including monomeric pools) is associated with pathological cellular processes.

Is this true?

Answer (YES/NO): NO